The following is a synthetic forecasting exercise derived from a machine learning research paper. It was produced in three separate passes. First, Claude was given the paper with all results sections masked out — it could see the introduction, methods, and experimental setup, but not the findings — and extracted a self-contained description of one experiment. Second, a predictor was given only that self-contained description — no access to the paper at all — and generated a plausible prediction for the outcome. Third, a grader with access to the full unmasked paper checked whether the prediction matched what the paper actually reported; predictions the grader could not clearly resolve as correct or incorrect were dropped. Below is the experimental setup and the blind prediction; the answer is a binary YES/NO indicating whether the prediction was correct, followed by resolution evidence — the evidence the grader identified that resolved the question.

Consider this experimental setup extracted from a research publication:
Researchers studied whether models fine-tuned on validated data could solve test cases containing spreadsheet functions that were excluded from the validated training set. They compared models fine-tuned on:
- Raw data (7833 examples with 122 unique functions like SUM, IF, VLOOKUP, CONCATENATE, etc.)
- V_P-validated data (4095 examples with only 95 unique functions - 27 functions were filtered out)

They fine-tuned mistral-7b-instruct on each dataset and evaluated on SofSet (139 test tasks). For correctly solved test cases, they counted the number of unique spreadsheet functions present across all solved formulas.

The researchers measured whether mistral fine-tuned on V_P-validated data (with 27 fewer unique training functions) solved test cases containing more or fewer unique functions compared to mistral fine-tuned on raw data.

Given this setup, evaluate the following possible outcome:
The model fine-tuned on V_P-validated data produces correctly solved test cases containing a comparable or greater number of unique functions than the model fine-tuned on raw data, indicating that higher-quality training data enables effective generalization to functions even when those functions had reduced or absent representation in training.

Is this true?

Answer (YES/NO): NO